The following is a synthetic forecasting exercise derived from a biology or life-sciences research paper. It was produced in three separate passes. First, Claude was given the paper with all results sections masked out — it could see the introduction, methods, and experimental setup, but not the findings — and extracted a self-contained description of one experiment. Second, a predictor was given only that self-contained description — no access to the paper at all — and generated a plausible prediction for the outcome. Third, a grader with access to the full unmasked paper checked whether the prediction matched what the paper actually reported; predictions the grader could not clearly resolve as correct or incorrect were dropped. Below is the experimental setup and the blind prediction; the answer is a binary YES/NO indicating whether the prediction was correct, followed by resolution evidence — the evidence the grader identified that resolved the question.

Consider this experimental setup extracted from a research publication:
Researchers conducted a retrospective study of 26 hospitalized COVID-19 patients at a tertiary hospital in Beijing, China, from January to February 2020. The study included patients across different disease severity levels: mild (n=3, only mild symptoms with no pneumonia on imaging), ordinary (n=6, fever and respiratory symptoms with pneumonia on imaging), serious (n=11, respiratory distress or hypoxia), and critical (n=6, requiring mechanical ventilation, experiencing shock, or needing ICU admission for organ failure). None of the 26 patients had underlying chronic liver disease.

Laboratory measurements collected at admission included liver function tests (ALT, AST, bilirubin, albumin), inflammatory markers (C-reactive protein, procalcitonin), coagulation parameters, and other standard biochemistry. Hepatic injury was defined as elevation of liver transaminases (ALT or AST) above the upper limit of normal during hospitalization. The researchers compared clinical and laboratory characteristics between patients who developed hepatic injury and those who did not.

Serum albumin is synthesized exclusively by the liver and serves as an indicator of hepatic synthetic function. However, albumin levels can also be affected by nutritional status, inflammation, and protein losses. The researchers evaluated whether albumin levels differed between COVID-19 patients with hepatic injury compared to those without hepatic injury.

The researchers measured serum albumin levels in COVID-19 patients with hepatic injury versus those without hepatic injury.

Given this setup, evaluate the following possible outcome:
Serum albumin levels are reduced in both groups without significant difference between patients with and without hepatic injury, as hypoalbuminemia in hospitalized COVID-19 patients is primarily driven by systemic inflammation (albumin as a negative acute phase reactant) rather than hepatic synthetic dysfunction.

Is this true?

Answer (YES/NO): NO